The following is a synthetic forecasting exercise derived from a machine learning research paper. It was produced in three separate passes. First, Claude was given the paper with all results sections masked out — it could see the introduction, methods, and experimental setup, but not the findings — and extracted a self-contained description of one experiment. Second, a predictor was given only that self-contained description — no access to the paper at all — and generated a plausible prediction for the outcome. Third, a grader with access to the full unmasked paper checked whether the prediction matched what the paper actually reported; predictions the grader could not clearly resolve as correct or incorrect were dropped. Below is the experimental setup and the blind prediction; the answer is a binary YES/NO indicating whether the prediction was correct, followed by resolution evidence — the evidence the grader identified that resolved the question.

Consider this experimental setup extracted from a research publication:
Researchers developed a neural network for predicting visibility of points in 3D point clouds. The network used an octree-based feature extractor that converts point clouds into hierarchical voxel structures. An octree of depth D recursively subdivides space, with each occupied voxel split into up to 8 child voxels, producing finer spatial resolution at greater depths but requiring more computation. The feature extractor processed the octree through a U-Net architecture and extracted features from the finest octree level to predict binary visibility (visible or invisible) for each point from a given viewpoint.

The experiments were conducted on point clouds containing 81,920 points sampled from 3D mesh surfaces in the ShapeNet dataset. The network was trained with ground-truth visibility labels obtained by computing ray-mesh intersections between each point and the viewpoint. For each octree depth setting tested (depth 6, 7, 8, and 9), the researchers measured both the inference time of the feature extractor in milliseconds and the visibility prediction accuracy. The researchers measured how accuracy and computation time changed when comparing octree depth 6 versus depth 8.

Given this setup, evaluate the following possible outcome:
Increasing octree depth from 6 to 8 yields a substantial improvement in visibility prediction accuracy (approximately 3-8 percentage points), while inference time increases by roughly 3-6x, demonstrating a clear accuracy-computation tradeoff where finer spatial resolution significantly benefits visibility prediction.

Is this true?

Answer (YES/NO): NO